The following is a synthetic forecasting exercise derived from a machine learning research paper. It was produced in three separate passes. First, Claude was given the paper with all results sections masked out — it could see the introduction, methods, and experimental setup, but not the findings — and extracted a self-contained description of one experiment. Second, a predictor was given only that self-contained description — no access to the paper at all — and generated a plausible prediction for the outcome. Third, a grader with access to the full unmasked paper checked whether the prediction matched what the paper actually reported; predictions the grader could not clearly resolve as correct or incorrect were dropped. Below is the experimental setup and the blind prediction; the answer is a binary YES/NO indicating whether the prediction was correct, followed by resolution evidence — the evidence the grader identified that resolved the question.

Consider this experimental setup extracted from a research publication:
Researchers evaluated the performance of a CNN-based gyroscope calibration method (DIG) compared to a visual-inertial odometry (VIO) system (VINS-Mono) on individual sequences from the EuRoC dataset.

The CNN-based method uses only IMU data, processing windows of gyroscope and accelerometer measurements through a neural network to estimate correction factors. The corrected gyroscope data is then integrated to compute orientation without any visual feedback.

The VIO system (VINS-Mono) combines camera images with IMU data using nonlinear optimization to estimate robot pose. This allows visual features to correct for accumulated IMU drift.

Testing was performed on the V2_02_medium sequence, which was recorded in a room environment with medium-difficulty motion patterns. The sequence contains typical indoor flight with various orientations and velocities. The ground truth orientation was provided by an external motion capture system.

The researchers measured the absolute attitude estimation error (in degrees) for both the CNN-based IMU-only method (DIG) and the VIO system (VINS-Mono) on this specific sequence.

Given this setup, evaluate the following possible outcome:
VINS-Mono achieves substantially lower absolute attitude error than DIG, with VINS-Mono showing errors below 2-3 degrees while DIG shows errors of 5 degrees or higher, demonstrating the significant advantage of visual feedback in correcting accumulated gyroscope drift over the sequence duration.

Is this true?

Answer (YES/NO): NO